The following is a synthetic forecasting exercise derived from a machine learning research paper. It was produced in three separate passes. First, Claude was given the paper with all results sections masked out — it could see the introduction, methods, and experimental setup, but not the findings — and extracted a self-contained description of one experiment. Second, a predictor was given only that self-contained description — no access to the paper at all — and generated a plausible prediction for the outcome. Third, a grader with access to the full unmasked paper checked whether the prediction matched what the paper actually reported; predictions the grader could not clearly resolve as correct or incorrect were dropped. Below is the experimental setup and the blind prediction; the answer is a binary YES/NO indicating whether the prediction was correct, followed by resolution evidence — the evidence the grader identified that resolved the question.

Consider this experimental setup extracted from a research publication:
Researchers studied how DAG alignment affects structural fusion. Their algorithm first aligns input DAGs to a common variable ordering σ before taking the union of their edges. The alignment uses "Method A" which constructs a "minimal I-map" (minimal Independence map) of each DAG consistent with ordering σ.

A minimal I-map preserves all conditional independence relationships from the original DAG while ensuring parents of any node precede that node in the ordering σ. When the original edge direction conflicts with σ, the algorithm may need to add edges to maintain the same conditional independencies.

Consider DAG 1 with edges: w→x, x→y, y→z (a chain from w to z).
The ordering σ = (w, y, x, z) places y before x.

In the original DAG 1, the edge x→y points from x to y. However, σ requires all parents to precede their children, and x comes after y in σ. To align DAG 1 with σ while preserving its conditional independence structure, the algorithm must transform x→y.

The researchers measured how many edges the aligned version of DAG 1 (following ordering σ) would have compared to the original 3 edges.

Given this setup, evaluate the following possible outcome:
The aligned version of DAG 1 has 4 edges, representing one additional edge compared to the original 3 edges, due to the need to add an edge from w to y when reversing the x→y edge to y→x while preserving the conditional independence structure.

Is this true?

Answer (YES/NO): YES